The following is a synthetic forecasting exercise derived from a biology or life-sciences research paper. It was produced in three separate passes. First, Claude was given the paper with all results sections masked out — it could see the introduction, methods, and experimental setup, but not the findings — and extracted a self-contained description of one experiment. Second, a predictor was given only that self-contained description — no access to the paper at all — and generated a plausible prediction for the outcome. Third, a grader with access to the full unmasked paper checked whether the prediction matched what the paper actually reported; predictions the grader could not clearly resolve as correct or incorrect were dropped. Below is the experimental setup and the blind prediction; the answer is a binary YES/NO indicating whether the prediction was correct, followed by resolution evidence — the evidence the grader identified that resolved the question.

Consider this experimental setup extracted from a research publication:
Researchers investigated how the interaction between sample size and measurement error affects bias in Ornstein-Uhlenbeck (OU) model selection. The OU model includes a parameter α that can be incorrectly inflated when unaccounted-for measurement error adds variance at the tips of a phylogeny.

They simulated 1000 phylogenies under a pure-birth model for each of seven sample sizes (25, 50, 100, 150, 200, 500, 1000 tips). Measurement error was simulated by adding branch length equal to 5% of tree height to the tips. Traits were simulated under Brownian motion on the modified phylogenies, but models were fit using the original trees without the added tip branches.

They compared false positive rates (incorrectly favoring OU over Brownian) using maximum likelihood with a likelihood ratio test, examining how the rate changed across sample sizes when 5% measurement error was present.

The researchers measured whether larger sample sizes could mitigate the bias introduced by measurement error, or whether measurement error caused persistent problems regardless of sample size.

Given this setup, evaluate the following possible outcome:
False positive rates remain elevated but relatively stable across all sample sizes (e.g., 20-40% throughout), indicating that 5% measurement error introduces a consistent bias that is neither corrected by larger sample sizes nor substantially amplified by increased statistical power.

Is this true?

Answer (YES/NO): NO